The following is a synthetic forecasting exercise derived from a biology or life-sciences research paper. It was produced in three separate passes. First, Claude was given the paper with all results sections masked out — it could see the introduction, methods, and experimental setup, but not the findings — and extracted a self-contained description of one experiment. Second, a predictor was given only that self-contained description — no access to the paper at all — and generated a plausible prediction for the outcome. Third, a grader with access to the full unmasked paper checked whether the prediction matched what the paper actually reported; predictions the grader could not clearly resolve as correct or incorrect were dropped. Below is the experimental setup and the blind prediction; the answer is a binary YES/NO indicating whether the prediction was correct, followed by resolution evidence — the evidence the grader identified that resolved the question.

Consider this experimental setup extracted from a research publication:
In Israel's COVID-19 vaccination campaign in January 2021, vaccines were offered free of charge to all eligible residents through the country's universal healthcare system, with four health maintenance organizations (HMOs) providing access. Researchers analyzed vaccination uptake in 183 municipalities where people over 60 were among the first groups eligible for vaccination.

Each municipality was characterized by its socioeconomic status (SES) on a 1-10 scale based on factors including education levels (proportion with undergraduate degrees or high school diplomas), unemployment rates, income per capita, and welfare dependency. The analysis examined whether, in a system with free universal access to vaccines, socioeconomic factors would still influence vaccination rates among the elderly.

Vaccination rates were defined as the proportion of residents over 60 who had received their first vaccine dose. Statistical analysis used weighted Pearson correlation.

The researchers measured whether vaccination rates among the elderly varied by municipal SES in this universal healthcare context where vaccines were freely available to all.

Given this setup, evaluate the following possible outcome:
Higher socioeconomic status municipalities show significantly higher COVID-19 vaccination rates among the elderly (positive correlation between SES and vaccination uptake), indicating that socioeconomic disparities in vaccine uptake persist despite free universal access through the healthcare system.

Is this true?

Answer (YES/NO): YES